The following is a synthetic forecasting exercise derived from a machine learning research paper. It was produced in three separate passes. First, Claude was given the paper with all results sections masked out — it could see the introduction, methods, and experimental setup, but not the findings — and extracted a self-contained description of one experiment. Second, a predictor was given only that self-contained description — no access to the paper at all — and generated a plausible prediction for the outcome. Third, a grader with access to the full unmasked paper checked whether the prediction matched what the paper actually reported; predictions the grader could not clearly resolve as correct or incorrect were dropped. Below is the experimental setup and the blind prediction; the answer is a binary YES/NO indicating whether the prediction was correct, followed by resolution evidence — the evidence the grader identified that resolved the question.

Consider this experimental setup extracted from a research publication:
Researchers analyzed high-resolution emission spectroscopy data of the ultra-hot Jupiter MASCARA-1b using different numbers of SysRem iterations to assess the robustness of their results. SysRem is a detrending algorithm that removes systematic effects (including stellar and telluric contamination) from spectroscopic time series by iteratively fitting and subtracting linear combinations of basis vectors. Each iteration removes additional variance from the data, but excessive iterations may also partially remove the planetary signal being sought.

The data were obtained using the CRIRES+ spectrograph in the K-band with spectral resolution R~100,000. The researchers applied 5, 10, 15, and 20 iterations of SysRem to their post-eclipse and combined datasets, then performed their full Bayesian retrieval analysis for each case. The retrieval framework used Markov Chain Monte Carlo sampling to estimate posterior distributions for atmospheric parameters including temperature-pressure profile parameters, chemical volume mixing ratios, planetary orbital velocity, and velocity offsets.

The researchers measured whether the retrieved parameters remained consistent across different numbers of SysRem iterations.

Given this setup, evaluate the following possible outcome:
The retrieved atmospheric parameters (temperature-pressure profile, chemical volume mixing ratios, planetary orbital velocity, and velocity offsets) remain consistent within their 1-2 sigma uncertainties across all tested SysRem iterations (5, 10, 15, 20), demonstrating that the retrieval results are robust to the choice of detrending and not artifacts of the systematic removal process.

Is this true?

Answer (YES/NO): NO